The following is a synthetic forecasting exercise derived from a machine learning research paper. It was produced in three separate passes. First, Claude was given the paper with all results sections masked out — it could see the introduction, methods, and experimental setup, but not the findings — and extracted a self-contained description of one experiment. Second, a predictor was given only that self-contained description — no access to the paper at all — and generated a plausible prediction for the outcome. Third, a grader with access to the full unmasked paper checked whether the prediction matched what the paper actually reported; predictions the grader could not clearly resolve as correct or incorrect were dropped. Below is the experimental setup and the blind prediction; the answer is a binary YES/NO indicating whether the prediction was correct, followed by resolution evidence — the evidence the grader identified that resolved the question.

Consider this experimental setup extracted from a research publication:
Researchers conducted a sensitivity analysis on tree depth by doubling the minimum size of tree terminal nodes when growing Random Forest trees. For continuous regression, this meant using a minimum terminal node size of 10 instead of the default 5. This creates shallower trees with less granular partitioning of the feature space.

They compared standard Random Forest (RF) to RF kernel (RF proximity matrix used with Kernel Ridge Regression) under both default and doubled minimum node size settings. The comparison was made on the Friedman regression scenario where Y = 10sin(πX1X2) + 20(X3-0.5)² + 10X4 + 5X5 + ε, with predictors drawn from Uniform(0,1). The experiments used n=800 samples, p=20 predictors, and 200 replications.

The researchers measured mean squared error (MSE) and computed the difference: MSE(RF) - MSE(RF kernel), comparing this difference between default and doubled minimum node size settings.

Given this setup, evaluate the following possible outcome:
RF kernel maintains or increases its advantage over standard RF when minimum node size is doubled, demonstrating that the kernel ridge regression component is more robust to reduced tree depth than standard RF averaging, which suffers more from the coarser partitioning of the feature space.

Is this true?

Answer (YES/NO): YES